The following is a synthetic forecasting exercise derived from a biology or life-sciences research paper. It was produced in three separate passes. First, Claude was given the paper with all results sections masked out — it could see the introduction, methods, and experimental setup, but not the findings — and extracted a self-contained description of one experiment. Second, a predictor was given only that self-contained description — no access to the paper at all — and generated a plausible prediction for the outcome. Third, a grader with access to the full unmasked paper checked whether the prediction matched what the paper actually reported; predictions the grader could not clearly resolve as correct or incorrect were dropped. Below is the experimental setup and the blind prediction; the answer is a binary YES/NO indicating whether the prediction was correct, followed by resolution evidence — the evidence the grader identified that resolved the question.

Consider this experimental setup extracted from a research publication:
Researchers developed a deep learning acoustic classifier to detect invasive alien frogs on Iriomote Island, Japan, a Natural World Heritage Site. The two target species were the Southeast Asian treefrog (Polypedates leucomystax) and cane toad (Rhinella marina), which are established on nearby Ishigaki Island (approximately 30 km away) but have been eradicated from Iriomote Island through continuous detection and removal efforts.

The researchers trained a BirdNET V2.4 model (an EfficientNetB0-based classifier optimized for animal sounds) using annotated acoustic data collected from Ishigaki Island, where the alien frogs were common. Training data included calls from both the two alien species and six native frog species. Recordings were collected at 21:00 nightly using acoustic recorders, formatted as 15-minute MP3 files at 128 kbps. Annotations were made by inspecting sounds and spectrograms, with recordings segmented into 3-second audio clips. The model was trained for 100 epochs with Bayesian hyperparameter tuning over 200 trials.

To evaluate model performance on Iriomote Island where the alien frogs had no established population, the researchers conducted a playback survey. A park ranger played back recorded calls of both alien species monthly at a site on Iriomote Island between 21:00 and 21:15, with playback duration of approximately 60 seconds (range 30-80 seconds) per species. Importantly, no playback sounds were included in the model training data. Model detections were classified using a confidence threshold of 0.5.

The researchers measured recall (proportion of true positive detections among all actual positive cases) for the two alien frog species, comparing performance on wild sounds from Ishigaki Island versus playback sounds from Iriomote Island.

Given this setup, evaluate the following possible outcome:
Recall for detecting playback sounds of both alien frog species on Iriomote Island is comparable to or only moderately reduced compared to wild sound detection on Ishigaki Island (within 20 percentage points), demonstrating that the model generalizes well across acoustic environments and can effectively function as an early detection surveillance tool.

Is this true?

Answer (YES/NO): NO